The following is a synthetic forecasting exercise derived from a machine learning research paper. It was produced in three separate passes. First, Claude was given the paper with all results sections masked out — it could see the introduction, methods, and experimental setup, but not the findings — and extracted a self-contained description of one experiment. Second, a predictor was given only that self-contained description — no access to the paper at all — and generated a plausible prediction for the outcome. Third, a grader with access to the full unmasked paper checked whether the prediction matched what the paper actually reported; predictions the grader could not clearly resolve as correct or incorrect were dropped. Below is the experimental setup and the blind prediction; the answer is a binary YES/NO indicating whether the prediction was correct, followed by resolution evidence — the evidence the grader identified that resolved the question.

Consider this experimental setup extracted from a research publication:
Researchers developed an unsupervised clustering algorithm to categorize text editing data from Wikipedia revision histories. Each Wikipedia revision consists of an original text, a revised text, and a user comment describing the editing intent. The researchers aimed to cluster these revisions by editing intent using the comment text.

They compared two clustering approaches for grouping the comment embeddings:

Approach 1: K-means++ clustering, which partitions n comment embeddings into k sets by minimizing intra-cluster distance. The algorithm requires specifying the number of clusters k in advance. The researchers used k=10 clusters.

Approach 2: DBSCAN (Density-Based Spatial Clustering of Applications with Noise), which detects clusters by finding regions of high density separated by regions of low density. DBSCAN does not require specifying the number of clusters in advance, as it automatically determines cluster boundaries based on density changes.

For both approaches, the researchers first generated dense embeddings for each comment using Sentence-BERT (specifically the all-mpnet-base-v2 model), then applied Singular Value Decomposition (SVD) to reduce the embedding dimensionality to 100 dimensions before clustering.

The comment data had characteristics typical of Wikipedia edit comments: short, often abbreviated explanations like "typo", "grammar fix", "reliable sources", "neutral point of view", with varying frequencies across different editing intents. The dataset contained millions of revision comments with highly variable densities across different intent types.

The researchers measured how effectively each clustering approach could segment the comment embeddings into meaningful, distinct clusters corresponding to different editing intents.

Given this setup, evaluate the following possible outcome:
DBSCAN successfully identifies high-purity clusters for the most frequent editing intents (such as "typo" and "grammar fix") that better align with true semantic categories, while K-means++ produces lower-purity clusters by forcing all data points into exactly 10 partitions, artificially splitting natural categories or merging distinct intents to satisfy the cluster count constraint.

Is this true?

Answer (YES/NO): NO